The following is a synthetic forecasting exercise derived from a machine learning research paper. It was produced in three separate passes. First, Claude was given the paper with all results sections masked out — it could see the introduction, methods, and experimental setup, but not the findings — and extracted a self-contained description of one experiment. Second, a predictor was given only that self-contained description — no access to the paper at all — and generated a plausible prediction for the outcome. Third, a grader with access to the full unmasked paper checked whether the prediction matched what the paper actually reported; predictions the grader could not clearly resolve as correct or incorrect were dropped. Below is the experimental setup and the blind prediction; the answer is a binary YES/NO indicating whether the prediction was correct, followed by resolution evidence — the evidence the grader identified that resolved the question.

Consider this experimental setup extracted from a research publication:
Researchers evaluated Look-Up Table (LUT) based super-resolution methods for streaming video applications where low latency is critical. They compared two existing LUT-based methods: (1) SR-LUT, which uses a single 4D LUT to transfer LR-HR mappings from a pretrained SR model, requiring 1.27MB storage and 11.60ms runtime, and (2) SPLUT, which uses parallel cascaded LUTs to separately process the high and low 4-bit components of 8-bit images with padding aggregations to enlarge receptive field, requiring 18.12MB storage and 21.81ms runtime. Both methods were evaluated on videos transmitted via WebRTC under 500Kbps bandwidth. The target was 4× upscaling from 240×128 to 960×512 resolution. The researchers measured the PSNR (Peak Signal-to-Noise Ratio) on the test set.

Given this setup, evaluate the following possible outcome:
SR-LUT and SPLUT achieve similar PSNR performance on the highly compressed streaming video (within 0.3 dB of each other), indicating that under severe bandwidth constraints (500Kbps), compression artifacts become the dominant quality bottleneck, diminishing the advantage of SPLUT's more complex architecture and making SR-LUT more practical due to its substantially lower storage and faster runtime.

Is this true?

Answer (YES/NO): YES